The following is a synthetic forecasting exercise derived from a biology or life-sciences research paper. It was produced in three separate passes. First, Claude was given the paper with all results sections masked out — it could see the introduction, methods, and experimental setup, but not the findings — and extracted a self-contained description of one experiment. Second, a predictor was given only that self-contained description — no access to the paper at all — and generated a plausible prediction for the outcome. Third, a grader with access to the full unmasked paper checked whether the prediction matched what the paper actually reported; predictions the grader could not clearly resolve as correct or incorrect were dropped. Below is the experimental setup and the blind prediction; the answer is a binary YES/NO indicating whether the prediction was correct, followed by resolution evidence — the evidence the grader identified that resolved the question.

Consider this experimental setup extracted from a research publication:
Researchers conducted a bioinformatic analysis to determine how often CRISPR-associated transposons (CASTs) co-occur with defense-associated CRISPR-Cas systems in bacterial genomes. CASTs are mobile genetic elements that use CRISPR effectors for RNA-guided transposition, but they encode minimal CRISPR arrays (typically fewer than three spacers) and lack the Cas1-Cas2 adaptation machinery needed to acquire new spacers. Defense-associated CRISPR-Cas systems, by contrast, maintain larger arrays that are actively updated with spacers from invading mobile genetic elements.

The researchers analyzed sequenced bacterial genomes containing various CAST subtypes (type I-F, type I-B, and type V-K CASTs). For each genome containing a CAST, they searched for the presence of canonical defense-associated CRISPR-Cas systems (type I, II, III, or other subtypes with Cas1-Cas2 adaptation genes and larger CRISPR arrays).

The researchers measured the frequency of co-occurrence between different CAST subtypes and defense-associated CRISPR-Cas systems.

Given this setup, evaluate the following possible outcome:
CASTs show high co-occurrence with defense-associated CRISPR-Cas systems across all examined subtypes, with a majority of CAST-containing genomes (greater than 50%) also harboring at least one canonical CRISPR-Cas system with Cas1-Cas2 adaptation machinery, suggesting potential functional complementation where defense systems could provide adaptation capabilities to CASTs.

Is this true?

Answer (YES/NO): NO